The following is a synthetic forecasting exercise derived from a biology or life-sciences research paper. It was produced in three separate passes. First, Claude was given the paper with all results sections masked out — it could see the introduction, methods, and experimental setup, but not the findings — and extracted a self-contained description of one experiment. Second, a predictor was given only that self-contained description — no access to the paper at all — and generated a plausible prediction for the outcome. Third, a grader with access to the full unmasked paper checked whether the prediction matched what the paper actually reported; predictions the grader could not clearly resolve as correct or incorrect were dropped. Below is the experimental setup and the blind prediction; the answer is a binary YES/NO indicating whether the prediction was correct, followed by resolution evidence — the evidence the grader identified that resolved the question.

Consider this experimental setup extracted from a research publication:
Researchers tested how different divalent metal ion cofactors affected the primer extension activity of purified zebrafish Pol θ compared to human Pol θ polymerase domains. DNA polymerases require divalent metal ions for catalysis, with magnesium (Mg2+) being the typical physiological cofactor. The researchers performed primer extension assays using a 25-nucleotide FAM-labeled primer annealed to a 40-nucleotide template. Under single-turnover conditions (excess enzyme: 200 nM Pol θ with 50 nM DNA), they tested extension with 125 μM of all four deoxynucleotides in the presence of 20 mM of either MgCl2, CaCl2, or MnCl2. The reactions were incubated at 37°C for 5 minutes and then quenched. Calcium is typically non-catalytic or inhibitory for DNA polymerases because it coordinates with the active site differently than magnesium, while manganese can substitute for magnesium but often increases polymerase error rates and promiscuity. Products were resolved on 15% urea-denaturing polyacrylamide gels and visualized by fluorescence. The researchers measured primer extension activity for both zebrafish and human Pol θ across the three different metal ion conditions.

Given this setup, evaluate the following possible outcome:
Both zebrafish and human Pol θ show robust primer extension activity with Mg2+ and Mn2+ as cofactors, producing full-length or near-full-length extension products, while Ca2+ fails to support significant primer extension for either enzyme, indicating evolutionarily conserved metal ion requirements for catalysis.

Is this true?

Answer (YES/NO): NO